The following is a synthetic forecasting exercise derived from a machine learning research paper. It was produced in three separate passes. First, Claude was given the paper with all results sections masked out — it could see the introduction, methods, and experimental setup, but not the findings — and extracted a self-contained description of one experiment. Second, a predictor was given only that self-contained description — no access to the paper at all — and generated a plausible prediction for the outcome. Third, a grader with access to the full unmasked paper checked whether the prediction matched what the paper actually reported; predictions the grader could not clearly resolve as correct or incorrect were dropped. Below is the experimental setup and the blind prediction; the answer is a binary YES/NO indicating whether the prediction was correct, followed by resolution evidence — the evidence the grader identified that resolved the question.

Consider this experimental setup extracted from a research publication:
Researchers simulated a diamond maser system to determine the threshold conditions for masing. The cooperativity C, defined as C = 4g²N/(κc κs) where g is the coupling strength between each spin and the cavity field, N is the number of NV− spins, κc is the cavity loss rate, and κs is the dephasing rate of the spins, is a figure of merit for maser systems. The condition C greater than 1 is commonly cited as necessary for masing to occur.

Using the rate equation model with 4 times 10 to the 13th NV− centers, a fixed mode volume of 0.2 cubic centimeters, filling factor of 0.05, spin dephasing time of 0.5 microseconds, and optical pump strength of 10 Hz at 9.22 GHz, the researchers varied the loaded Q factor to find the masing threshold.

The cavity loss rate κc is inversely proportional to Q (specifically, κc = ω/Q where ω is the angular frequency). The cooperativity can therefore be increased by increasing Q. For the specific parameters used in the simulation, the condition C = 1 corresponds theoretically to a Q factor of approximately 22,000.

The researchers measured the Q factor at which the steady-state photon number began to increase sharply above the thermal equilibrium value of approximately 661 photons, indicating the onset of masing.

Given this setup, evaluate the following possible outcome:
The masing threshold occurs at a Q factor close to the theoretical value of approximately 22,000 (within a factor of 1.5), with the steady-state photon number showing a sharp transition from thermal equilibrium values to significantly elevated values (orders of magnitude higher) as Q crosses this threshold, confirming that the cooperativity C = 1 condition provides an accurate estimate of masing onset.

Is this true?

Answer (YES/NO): YES